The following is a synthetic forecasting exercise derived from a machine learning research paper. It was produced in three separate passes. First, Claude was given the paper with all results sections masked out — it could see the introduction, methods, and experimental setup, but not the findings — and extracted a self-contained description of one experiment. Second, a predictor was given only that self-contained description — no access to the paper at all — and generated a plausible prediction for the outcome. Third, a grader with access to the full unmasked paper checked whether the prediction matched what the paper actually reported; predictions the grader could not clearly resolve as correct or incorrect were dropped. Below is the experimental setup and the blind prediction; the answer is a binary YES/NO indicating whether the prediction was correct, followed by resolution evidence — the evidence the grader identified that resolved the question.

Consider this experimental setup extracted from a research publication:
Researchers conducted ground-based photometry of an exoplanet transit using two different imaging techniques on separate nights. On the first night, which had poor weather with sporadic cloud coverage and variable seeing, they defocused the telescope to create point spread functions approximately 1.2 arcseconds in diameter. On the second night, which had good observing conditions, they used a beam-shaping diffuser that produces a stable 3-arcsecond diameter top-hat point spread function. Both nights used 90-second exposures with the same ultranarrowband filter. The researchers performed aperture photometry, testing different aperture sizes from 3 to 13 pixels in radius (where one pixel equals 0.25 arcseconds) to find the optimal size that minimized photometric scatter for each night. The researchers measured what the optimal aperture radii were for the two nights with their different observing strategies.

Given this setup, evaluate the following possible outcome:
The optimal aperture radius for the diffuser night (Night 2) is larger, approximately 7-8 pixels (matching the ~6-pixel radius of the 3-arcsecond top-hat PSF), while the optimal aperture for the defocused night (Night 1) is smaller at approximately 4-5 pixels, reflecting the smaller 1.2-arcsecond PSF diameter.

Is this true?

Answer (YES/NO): NO